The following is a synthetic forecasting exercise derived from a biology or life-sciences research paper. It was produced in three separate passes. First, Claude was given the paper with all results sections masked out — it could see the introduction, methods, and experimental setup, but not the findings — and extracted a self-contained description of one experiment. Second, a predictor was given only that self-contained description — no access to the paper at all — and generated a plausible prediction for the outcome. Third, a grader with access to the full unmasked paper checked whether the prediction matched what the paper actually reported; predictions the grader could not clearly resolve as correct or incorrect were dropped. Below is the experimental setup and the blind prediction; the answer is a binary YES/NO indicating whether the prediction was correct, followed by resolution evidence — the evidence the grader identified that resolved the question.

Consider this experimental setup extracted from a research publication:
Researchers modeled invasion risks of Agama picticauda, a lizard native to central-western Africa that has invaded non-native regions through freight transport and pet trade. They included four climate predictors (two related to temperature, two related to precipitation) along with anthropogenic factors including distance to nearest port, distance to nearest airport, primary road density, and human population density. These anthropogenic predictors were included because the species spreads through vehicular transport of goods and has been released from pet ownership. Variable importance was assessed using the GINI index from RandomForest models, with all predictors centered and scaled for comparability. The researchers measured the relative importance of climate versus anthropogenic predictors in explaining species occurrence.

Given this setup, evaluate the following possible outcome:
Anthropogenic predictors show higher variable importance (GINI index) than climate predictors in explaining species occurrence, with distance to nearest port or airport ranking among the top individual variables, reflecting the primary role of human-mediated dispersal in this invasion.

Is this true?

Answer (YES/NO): YES